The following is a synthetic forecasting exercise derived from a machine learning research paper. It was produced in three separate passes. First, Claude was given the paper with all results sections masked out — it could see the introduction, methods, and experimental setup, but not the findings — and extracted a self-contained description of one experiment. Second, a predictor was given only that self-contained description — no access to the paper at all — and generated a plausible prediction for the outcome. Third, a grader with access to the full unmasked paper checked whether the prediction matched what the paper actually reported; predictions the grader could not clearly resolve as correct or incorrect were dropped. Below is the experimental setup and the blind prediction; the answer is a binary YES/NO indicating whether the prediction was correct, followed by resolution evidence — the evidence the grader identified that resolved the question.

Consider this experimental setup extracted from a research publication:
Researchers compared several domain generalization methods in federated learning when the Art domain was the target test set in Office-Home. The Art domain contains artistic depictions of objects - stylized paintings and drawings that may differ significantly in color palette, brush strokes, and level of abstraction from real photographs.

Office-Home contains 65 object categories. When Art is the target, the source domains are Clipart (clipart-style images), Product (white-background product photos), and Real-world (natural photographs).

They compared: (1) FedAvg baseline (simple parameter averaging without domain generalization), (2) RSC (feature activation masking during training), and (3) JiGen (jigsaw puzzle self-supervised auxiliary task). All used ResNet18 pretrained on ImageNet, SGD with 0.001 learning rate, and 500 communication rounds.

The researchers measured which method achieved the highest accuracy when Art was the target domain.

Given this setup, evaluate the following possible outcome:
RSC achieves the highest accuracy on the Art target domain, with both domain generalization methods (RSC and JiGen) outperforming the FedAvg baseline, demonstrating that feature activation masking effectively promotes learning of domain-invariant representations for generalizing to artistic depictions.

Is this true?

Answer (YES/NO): NO